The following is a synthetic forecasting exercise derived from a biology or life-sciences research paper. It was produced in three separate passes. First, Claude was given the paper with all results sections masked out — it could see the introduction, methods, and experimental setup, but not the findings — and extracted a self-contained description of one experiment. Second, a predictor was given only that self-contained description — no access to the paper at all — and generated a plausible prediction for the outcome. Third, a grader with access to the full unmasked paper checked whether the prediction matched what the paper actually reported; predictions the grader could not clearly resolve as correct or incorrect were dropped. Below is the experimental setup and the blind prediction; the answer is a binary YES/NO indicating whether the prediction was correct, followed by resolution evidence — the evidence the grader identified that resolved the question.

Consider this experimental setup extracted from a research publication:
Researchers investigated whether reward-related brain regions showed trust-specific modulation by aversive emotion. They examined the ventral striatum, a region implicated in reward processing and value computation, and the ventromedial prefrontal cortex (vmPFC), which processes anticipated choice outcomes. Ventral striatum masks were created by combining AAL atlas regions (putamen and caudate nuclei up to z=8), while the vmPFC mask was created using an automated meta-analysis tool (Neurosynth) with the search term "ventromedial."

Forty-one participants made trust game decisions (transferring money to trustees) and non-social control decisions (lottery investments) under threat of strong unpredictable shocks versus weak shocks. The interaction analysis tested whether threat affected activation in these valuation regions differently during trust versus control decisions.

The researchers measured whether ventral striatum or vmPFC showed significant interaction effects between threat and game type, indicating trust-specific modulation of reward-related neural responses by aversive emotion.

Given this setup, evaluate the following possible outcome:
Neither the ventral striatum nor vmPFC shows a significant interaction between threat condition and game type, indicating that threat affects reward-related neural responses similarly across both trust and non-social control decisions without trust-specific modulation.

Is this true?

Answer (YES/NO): YES